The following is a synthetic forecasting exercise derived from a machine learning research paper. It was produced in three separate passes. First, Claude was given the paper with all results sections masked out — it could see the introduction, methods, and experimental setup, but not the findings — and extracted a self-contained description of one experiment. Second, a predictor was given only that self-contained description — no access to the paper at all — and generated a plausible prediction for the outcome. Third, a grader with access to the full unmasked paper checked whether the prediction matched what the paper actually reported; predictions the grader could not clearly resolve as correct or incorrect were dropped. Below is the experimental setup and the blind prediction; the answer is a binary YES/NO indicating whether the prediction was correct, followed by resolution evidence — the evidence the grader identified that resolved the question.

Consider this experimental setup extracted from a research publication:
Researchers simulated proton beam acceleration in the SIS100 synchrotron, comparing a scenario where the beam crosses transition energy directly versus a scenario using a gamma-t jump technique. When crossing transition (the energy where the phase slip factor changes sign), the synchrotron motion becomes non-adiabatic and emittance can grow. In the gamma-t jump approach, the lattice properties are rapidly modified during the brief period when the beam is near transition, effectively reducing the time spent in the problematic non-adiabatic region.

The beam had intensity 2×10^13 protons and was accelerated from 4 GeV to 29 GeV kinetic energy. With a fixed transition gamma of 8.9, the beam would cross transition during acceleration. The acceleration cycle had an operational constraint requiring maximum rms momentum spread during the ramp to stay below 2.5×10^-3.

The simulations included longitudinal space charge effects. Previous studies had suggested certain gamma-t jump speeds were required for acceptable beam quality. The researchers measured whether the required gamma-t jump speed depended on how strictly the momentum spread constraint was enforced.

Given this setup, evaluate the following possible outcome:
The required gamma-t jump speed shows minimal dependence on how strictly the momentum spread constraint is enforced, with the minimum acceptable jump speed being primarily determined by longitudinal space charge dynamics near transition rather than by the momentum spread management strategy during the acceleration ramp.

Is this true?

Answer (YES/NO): NO